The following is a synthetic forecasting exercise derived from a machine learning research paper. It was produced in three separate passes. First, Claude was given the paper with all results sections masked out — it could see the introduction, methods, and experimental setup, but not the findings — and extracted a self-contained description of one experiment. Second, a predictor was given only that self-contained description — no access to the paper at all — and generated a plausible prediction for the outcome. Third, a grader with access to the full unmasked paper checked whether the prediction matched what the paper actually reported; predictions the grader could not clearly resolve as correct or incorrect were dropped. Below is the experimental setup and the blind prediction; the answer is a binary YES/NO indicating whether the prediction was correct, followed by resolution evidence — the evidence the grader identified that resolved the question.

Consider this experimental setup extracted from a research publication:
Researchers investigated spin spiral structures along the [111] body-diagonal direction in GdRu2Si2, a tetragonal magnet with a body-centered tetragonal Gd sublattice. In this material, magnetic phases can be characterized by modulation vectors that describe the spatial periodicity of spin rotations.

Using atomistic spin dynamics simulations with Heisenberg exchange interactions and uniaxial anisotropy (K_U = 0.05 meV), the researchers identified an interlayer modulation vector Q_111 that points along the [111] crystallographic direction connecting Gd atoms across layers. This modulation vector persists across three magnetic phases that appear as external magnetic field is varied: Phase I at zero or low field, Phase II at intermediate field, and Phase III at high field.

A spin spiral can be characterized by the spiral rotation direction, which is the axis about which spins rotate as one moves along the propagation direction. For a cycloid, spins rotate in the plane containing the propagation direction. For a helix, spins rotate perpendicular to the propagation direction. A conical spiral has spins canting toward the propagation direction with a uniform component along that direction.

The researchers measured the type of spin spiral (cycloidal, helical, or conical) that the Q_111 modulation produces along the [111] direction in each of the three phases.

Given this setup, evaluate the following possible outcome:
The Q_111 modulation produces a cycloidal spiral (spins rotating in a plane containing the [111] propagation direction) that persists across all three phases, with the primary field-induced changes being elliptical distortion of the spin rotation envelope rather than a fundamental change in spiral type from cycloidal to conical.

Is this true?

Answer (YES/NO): NO